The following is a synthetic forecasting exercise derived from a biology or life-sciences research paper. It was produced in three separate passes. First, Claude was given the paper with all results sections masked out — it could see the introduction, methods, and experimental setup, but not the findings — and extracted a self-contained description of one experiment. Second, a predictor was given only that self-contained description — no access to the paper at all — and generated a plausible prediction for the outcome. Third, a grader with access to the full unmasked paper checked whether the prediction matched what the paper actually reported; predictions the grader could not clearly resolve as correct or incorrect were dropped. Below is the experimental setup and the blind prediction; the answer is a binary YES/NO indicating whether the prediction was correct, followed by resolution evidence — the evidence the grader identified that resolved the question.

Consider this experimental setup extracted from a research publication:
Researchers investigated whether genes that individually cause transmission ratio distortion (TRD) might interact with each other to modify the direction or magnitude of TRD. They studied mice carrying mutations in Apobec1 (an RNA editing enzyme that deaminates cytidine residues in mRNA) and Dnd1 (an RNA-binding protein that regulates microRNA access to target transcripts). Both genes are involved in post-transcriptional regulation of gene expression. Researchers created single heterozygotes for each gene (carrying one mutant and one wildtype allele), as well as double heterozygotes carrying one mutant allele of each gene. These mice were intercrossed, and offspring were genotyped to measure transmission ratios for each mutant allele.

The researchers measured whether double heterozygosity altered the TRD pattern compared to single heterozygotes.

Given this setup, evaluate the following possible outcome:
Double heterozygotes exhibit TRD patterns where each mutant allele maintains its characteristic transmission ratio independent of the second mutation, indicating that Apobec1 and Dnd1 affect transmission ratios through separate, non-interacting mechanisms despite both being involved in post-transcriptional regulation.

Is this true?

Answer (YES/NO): NO